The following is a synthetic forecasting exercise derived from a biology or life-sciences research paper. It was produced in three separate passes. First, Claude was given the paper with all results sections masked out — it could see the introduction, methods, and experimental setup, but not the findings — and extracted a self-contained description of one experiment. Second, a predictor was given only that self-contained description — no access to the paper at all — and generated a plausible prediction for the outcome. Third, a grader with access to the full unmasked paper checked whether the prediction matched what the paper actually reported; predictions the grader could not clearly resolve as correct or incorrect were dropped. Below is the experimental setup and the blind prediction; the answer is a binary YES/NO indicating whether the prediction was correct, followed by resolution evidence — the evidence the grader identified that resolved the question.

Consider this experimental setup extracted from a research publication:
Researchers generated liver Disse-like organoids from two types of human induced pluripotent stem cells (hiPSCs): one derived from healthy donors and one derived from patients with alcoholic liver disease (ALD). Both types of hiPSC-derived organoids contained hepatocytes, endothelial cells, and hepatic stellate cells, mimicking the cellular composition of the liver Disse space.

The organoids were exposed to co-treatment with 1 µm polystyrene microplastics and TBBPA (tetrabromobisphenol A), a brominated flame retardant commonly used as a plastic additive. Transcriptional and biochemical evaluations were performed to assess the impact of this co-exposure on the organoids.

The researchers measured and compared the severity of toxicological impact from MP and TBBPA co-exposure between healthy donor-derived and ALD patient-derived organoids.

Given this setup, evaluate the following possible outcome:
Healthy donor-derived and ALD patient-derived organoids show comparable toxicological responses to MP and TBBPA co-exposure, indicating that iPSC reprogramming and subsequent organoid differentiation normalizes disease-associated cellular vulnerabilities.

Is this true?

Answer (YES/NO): NO